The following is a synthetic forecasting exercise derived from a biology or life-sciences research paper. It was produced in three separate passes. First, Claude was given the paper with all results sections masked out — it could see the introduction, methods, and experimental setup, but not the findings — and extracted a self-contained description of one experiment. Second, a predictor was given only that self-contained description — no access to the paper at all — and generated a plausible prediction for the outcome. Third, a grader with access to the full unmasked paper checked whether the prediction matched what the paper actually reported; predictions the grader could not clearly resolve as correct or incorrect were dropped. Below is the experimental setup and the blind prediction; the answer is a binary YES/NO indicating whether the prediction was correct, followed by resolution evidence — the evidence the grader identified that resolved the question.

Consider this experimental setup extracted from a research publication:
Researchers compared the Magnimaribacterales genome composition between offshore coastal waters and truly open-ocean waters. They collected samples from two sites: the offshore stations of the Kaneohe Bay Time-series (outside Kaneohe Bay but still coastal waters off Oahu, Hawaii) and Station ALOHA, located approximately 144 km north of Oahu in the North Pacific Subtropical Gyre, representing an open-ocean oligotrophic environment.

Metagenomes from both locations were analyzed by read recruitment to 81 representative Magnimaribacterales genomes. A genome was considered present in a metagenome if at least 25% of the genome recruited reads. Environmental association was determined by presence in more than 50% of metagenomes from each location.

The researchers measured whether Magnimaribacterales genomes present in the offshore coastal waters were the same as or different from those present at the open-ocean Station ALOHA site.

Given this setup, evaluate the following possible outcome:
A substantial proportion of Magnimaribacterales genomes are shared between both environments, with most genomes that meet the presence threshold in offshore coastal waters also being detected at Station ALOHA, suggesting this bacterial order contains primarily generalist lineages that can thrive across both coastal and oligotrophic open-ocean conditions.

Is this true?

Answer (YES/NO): NO